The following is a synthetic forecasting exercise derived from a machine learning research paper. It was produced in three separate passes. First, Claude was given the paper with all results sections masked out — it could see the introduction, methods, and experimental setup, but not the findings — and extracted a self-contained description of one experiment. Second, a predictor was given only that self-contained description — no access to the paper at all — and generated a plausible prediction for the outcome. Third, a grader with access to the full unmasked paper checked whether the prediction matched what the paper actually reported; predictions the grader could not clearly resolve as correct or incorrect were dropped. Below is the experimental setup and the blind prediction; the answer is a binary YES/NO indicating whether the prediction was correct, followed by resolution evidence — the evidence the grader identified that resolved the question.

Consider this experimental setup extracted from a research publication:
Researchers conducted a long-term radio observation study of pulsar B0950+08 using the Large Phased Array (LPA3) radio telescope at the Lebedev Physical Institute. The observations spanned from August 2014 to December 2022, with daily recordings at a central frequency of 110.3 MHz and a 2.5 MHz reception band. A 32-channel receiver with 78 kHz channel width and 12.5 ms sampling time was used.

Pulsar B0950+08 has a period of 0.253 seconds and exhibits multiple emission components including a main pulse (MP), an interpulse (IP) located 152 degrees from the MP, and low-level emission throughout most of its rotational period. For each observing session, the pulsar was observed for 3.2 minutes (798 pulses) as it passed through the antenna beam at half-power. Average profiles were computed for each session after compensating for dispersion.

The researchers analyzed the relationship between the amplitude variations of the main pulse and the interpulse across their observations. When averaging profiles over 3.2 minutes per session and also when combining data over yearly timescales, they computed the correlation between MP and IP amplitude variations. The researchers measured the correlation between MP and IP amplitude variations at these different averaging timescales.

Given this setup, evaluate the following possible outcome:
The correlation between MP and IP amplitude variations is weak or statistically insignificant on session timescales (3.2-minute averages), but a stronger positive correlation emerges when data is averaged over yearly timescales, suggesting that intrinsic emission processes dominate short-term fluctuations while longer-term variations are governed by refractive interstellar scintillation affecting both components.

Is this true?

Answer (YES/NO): NO